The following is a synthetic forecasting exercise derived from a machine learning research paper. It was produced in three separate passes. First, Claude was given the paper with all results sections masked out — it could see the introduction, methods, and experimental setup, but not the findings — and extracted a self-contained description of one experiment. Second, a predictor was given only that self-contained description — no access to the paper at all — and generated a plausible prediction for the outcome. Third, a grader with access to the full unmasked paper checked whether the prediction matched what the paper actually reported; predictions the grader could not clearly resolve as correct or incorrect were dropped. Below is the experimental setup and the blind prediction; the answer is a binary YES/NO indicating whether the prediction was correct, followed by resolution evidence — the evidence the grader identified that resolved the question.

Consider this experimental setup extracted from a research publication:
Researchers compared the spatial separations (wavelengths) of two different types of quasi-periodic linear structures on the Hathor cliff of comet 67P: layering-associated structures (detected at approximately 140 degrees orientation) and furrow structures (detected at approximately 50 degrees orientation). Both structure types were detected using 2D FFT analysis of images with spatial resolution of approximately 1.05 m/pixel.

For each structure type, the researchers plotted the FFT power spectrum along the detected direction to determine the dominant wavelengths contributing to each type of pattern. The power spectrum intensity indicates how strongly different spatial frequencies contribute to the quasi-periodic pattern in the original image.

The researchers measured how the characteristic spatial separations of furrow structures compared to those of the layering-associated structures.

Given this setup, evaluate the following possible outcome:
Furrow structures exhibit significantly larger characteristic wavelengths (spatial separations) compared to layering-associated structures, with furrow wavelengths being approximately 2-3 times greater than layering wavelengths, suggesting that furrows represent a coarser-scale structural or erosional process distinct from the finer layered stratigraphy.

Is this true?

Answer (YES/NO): NO